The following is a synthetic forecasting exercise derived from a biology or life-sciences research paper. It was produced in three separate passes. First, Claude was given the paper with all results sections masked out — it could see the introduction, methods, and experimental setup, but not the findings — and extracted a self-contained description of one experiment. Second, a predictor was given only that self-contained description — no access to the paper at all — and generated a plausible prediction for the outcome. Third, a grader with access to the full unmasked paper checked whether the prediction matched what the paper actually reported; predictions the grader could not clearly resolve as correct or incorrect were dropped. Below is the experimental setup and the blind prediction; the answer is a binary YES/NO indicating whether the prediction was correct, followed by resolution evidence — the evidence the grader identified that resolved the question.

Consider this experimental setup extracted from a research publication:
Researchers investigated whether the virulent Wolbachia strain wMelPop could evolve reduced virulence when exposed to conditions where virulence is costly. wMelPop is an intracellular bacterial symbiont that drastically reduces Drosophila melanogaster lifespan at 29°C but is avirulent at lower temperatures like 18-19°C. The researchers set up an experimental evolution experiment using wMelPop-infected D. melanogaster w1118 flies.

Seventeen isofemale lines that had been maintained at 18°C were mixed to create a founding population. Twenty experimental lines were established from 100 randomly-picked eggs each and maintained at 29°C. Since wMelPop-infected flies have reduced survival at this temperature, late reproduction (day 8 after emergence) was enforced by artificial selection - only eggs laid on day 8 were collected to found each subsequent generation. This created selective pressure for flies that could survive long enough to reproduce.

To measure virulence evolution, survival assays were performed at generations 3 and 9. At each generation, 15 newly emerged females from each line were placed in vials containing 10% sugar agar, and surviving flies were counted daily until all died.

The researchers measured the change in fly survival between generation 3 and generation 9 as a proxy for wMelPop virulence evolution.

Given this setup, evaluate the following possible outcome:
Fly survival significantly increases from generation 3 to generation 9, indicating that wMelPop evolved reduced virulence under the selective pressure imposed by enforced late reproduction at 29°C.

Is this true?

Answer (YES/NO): NO